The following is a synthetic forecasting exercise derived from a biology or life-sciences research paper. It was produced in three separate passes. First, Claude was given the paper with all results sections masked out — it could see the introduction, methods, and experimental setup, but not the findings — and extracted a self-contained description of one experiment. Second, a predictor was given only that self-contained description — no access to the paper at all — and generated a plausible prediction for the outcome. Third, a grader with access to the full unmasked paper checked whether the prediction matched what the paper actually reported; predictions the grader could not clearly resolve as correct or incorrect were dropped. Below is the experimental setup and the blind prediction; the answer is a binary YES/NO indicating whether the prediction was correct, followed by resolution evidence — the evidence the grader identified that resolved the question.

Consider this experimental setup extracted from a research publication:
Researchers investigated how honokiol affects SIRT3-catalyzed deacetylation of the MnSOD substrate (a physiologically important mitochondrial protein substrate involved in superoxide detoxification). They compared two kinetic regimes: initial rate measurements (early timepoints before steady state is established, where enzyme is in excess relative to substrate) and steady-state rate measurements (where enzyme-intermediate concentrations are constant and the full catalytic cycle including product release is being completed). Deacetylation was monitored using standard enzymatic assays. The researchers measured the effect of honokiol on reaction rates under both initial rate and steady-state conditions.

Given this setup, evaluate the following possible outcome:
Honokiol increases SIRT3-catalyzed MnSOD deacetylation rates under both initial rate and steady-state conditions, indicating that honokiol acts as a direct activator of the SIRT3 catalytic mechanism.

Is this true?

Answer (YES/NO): NO